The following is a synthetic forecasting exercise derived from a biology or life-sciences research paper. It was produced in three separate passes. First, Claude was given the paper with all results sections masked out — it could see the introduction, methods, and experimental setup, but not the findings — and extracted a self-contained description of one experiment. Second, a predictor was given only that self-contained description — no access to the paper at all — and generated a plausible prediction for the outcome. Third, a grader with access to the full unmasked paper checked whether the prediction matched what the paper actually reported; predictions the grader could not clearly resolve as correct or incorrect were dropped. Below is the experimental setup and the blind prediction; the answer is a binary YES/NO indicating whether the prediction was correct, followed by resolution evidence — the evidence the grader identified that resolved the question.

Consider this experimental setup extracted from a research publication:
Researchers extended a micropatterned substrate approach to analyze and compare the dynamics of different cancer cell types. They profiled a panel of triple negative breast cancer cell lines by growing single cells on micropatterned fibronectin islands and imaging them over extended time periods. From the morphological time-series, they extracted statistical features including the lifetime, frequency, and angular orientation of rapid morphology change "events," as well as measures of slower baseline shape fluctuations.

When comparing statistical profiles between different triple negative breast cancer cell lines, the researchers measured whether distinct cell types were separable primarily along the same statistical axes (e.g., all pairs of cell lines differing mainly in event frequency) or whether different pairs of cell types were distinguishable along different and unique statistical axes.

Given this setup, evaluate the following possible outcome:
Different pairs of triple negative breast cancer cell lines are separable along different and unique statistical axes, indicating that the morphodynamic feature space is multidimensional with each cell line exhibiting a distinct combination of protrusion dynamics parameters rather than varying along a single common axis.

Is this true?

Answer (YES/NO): YES